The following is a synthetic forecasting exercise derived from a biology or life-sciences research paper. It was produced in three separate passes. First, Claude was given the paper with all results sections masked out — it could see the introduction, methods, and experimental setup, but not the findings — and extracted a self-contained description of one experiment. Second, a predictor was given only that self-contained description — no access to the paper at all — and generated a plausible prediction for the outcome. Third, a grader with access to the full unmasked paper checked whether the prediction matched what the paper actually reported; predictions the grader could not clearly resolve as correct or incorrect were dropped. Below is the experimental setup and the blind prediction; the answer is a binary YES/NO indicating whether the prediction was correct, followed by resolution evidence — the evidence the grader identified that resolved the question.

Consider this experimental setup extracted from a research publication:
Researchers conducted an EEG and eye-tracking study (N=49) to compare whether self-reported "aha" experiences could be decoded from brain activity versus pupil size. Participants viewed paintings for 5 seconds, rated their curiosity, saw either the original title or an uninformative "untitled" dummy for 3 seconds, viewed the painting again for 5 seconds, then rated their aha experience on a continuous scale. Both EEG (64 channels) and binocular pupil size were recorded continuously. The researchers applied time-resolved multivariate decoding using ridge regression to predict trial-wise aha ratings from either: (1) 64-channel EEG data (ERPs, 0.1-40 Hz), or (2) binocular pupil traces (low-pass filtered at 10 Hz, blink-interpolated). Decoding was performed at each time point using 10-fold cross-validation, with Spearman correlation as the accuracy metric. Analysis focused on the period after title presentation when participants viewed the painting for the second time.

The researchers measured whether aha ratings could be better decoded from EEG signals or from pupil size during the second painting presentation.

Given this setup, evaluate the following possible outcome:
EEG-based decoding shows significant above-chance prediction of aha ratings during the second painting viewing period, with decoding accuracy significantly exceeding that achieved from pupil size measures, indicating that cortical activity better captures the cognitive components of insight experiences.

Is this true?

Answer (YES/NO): NO